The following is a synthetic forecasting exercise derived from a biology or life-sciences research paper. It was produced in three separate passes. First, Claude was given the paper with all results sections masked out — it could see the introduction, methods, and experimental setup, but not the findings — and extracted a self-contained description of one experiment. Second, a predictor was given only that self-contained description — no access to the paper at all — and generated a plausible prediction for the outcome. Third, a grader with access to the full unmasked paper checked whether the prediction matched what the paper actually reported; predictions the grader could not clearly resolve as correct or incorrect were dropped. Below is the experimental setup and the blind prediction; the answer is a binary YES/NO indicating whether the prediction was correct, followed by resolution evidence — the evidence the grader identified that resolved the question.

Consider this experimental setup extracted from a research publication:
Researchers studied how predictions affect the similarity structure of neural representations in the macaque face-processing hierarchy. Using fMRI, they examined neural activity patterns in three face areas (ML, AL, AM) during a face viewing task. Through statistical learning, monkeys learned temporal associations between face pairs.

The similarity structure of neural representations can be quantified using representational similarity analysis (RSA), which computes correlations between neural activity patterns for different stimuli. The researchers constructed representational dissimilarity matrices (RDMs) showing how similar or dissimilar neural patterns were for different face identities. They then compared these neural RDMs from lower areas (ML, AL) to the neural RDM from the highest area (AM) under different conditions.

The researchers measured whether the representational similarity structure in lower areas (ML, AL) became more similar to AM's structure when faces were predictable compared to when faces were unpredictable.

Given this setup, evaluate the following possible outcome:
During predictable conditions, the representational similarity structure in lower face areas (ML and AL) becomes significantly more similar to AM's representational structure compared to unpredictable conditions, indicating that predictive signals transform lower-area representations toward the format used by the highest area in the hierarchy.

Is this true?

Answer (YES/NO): NO